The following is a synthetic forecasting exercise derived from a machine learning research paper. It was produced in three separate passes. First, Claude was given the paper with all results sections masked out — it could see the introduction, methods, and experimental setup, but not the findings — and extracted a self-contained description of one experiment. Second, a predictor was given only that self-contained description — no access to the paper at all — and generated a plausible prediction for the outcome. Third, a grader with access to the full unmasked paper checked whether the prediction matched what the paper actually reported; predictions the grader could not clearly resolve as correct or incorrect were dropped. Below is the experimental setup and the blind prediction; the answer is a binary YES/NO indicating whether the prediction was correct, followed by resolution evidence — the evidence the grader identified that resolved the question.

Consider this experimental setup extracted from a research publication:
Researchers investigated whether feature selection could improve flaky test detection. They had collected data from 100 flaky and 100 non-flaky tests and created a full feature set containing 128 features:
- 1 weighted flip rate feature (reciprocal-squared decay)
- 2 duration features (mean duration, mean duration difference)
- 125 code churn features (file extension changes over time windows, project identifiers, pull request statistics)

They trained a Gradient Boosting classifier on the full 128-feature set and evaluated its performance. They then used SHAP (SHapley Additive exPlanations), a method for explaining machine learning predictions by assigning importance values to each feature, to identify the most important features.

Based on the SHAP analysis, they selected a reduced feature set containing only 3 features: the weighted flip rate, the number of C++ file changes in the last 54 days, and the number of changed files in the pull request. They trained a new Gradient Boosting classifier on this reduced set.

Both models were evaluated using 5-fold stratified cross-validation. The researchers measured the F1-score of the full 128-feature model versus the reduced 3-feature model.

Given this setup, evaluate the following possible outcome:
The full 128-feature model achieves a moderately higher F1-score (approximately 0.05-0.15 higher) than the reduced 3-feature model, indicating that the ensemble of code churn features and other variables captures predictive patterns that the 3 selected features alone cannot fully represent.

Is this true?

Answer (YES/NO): NO